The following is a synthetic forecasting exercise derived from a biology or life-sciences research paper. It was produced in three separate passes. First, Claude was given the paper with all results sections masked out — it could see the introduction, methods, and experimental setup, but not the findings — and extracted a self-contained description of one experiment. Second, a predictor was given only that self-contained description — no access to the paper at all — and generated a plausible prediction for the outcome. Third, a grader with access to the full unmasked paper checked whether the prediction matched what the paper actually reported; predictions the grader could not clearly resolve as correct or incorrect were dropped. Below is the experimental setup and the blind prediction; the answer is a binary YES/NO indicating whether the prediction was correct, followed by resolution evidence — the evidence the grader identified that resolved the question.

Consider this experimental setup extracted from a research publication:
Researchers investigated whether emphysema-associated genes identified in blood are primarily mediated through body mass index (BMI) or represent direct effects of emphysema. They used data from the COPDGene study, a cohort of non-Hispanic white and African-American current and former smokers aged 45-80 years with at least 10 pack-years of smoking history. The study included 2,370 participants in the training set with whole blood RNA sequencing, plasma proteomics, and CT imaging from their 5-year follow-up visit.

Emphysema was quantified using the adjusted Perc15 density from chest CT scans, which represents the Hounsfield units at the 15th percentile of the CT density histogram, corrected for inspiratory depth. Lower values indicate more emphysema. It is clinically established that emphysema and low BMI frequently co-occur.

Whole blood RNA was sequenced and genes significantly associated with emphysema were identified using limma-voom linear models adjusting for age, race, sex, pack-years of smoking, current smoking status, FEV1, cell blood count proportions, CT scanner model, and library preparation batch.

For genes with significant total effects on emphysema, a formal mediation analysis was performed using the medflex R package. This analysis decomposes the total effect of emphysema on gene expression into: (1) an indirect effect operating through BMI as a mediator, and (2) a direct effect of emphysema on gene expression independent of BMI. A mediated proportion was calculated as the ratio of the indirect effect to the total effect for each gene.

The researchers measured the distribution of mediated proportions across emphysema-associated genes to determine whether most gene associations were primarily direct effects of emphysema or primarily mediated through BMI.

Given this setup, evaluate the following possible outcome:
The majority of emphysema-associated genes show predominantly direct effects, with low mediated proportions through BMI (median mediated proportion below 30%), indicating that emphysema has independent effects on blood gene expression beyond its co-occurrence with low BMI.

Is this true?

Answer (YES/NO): NO